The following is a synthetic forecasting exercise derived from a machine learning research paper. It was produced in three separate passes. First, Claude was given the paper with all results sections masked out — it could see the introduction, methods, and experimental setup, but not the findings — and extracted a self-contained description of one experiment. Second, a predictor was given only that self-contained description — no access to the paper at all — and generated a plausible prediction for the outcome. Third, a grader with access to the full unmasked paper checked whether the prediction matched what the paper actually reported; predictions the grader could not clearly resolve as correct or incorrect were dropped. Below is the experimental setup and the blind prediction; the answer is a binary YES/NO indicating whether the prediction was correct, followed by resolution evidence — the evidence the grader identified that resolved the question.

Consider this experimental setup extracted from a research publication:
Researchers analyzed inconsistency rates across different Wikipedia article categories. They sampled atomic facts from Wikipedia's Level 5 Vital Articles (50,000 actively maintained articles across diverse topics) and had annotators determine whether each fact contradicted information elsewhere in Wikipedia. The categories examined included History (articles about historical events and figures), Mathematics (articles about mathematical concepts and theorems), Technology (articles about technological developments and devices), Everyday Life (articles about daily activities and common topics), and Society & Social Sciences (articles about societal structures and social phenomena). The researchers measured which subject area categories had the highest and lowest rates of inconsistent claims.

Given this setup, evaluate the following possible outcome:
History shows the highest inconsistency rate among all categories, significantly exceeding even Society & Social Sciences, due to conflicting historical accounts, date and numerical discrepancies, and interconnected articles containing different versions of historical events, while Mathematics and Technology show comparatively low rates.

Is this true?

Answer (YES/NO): YES